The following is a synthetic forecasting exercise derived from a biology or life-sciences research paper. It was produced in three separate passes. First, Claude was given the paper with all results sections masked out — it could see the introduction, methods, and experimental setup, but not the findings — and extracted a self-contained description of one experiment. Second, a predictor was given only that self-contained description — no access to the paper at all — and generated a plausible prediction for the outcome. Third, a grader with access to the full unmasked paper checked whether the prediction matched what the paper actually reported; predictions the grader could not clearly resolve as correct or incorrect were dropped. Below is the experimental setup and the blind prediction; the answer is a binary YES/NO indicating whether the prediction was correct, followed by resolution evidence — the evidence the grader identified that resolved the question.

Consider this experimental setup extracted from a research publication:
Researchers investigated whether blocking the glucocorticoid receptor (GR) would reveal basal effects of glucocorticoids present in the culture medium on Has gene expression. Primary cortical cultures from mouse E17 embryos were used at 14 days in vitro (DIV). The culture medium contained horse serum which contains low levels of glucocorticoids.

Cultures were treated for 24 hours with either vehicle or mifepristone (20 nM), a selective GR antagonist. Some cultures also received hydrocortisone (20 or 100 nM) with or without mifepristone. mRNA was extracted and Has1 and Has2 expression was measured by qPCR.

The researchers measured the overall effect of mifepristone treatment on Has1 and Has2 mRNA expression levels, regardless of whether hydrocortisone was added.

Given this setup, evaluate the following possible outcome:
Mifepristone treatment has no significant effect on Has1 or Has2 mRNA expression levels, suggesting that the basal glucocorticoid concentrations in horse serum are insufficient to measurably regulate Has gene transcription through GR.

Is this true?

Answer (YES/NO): NO